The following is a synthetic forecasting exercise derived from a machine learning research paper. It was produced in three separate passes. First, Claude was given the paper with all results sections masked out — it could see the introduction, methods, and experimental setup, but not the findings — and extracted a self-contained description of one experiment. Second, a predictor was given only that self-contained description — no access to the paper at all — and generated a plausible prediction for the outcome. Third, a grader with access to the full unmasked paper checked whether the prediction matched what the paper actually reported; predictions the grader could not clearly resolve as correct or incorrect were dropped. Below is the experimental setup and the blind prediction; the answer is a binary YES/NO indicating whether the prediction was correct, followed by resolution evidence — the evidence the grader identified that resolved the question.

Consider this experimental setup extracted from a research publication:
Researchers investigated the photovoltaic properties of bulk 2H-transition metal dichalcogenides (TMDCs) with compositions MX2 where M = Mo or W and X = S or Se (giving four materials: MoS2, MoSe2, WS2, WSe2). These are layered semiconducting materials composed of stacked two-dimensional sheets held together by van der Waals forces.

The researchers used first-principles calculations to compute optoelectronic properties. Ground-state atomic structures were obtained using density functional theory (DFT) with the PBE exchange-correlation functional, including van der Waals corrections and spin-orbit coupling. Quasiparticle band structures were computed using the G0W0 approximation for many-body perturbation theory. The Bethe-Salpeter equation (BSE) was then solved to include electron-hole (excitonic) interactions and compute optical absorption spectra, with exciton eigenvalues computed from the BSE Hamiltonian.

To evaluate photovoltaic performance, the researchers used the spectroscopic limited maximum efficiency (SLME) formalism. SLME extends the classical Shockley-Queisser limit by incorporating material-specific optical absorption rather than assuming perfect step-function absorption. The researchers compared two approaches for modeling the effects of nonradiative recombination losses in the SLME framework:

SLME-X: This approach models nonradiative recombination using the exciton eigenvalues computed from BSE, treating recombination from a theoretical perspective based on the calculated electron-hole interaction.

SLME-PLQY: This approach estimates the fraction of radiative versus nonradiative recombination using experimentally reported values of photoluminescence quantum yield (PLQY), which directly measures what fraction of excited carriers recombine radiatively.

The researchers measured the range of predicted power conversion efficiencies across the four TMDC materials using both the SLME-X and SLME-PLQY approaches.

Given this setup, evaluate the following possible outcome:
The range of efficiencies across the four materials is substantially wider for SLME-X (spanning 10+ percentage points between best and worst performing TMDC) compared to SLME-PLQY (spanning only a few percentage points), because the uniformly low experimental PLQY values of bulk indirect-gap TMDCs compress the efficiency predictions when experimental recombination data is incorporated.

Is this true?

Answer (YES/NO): NO